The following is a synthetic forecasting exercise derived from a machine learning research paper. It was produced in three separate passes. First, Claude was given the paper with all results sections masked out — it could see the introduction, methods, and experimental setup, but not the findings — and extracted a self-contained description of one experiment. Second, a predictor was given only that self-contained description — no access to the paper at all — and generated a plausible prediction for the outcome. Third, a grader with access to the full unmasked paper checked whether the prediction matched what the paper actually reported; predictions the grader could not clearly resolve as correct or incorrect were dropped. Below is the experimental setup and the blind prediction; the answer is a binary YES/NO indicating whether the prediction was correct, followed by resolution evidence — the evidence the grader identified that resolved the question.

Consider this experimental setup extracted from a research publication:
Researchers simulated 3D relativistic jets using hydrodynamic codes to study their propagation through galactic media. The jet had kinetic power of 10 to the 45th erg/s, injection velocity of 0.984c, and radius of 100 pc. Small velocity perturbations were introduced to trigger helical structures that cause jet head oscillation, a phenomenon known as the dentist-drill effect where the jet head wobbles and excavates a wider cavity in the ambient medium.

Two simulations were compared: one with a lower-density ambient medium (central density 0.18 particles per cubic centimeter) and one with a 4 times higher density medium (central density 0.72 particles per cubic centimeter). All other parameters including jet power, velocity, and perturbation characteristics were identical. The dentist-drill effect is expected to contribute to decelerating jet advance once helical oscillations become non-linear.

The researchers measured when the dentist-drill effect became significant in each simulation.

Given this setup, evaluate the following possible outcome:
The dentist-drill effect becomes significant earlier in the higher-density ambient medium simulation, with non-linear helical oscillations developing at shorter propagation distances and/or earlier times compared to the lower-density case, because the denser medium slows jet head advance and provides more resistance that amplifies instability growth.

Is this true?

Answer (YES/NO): NO